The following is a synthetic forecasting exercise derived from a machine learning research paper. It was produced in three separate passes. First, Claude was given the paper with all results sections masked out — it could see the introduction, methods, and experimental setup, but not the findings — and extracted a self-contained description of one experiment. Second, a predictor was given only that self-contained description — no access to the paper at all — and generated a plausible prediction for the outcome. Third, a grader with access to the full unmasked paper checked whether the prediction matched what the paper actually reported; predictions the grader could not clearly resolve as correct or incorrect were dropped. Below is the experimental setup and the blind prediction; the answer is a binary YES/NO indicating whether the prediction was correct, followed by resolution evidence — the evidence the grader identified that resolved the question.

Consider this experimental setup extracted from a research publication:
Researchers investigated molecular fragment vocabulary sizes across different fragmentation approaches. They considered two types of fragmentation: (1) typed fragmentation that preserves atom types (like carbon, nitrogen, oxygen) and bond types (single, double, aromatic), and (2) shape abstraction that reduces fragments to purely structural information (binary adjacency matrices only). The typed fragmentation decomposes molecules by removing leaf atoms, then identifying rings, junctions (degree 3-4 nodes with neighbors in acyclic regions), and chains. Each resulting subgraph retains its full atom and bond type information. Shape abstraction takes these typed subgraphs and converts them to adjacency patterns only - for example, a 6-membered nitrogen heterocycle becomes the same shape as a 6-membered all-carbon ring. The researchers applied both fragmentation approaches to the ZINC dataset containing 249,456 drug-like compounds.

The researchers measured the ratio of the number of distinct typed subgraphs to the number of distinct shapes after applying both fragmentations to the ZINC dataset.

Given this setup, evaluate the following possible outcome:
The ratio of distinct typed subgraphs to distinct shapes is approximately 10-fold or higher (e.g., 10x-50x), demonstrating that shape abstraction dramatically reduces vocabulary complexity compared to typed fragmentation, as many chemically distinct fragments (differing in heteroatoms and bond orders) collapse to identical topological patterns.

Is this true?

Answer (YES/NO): YES